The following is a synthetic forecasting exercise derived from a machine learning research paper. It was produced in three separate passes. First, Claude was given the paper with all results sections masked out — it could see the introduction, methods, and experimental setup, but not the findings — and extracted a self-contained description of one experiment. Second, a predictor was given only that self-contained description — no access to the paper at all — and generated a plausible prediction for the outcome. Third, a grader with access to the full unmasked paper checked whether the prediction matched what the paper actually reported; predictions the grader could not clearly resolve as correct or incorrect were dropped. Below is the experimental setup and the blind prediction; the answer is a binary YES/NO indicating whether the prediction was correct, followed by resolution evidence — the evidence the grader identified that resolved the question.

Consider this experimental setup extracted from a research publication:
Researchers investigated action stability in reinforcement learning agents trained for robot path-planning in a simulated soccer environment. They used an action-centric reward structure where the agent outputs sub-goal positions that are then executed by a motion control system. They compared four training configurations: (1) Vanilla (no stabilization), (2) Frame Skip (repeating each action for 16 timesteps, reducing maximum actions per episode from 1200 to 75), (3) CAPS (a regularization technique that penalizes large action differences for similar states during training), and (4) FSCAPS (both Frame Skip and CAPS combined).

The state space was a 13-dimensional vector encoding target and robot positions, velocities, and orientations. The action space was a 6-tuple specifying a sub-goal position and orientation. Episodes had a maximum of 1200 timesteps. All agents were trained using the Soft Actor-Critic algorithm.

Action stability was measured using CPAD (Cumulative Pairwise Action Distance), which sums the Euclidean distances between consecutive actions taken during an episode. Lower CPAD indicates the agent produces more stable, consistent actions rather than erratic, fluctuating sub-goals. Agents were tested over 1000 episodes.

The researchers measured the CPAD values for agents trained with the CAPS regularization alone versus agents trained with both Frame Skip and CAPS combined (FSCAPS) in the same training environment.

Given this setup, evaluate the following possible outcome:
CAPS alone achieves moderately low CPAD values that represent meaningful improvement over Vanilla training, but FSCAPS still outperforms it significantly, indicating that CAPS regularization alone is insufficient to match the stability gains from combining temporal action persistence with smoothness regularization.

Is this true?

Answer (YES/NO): YES